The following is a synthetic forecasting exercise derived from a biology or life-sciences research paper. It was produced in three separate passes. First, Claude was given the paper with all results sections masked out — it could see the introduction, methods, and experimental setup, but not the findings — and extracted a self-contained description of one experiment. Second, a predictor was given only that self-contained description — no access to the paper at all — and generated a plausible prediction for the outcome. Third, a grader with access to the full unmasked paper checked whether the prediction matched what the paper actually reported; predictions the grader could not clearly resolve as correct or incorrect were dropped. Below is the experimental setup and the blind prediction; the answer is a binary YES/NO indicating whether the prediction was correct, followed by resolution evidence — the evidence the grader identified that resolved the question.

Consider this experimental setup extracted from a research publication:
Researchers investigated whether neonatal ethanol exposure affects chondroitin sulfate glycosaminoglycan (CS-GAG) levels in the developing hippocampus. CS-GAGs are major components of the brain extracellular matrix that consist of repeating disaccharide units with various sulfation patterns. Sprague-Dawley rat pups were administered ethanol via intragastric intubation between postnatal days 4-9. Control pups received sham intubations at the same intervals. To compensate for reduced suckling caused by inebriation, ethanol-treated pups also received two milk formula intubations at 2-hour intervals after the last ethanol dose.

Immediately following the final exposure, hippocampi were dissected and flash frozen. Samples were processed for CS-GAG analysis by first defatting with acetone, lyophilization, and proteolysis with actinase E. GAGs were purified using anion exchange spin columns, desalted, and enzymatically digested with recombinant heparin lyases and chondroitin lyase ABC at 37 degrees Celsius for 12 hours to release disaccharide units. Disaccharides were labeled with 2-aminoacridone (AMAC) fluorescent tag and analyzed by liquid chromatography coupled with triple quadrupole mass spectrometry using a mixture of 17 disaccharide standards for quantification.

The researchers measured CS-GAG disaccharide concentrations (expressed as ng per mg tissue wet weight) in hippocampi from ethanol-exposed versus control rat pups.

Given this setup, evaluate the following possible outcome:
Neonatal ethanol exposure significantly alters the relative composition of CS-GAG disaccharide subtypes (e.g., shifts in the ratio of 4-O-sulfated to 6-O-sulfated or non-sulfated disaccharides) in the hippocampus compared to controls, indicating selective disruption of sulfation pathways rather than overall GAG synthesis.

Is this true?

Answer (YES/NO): NO